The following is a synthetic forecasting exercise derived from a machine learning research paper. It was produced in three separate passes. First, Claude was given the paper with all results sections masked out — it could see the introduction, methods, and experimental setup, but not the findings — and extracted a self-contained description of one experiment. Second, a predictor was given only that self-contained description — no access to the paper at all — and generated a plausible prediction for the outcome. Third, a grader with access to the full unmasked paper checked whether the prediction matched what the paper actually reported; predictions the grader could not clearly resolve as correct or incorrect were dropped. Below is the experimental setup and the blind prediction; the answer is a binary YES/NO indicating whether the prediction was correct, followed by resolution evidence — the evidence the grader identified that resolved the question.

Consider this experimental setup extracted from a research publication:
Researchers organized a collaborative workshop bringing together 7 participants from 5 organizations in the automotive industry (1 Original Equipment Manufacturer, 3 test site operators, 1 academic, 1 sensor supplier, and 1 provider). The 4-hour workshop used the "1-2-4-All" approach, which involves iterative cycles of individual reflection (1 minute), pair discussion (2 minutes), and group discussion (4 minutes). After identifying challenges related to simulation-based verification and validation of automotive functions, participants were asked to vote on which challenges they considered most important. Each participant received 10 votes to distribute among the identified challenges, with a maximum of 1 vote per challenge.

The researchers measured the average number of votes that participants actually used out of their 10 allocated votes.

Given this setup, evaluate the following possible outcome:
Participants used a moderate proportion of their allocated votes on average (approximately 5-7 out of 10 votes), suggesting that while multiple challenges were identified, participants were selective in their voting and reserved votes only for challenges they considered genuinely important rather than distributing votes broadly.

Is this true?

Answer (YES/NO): YES